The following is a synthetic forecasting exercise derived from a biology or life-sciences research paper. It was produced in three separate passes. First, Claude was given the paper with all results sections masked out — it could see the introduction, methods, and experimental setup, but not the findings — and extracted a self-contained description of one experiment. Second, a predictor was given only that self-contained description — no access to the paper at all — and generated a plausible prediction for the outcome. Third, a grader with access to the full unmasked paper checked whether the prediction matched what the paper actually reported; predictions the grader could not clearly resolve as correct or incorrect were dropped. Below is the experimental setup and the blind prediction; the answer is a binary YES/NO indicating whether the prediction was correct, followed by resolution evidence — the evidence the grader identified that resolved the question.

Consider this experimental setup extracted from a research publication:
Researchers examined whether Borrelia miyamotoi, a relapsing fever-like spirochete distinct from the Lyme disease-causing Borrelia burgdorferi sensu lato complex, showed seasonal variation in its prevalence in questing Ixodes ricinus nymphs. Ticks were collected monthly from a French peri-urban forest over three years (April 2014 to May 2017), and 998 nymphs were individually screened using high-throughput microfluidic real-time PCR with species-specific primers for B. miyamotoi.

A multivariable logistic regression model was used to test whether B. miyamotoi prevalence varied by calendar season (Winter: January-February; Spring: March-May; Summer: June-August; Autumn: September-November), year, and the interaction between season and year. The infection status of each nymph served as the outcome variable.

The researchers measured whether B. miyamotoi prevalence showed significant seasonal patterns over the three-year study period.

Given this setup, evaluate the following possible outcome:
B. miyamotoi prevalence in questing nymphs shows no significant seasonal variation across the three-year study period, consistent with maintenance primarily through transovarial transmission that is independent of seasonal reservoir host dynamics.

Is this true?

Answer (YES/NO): NO